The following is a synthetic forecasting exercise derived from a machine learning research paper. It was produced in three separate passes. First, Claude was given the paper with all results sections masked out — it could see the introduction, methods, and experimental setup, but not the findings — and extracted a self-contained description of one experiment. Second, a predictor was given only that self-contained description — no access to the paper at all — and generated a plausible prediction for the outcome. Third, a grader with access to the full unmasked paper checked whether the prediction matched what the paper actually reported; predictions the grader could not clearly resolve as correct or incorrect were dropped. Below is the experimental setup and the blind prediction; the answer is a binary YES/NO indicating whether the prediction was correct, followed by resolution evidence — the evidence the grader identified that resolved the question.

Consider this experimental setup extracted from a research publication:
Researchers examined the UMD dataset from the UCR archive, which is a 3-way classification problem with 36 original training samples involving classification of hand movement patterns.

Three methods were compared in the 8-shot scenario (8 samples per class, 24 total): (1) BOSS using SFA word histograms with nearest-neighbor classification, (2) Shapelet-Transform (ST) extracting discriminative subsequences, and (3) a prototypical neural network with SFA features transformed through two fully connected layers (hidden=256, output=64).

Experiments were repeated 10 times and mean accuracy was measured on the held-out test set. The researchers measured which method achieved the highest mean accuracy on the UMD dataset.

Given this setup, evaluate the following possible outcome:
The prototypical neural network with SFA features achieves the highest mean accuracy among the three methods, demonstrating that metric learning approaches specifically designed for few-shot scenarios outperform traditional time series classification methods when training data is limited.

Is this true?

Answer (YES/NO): NO